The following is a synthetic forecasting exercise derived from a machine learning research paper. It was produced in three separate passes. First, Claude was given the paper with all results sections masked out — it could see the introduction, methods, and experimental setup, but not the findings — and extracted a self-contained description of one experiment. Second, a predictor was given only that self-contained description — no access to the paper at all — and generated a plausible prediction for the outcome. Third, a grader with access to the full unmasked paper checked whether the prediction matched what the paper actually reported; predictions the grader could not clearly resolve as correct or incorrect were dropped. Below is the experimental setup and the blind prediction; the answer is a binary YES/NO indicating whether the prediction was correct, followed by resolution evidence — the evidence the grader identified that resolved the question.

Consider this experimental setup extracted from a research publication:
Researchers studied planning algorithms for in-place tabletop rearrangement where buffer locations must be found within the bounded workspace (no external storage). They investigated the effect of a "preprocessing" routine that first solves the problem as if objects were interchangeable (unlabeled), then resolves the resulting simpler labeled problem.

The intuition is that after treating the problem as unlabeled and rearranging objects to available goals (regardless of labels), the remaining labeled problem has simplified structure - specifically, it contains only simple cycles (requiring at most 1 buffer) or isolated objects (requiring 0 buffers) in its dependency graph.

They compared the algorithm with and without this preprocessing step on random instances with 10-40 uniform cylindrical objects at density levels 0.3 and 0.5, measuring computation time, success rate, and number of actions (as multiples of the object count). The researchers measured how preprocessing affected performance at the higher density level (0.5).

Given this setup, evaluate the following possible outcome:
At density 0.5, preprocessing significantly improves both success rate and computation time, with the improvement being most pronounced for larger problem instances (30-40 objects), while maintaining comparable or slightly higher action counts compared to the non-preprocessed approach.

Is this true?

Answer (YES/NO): YES